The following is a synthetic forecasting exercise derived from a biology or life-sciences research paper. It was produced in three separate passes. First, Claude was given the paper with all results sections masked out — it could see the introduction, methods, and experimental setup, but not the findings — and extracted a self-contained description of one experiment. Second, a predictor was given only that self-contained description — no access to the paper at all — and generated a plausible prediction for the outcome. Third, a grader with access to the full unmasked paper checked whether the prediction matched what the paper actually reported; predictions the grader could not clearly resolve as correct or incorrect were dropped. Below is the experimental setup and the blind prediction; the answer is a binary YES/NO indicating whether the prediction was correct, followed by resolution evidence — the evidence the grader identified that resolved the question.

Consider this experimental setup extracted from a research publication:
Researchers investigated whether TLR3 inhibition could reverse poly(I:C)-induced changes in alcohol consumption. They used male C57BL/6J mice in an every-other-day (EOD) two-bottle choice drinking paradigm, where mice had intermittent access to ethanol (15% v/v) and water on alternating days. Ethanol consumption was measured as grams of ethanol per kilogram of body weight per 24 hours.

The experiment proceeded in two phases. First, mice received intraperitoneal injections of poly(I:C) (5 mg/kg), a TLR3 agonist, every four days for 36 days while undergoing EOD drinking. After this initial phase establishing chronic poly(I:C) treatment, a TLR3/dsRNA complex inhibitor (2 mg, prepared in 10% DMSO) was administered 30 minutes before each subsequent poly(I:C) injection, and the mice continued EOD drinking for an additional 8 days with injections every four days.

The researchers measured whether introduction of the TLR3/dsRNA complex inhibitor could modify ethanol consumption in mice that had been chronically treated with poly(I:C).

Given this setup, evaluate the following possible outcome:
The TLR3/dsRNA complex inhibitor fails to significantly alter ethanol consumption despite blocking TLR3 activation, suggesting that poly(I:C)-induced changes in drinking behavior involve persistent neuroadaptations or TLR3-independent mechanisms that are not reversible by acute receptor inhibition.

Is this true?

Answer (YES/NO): NO